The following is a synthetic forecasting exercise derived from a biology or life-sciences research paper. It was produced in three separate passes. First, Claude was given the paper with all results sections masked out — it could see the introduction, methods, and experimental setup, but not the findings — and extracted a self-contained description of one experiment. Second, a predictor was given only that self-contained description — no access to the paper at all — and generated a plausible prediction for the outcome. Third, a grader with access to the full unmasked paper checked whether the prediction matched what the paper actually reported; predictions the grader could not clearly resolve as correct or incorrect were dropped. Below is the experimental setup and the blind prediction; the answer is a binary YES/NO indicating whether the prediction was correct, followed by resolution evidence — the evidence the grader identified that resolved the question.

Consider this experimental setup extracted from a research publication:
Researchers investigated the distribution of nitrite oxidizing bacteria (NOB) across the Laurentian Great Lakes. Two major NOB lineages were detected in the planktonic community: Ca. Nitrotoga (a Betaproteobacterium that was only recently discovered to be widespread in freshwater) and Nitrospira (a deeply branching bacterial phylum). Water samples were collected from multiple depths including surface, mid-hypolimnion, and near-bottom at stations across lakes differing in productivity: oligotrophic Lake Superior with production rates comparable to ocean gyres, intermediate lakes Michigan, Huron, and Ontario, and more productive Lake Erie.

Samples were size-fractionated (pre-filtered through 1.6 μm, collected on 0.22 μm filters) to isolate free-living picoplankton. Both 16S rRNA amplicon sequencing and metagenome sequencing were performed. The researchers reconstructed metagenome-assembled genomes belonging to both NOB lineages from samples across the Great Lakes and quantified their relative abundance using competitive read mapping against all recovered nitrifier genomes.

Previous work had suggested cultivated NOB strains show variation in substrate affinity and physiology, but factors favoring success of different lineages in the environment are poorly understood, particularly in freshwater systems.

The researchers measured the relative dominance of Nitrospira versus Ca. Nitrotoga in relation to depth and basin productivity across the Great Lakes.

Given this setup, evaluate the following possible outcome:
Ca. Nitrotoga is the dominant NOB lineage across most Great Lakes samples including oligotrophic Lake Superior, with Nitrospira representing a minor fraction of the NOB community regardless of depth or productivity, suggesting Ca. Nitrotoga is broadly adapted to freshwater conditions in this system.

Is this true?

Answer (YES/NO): NO